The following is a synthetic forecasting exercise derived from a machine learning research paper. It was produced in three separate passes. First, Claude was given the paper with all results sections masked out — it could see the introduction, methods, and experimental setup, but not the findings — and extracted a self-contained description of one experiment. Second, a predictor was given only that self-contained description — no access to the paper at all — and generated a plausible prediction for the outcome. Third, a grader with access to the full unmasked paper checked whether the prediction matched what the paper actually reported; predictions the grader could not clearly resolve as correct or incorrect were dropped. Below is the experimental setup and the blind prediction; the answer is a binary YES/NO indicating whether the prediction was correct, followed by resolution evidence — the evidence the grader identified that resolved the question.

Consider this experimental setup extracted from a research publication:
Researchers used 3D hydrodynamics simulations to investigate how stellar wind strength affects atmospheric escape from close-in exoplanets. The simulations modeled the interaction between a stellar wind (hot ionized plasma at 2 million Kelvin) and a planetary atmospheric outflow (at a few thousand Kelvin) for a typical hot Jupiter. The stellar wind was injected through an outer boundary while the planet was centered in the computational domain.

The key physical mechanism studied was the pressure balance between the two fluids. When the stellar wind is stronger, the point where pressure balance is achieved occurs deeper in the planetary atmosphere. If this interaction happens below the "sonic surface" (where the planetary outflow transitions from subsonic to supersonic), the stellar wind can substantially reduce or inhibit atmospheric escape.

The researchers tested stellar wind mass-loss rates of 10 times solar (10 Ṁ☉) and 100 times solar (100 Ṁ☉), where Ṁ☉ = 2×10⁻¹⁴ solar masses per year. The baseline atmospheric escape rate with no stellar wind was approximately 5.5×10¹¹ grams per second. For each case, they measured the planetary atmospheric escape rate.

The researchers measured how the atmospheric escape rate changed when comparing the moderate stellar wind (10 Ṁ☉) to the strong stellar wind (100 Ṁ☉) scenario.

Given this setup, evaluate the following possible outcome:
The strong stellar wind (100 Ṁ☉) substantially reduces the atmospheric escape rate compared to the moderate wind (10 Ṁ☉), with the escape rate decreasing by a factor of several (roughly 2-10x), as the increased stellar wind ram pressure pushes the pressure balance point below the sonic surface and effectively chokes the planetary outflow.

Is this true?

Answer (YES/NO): YES